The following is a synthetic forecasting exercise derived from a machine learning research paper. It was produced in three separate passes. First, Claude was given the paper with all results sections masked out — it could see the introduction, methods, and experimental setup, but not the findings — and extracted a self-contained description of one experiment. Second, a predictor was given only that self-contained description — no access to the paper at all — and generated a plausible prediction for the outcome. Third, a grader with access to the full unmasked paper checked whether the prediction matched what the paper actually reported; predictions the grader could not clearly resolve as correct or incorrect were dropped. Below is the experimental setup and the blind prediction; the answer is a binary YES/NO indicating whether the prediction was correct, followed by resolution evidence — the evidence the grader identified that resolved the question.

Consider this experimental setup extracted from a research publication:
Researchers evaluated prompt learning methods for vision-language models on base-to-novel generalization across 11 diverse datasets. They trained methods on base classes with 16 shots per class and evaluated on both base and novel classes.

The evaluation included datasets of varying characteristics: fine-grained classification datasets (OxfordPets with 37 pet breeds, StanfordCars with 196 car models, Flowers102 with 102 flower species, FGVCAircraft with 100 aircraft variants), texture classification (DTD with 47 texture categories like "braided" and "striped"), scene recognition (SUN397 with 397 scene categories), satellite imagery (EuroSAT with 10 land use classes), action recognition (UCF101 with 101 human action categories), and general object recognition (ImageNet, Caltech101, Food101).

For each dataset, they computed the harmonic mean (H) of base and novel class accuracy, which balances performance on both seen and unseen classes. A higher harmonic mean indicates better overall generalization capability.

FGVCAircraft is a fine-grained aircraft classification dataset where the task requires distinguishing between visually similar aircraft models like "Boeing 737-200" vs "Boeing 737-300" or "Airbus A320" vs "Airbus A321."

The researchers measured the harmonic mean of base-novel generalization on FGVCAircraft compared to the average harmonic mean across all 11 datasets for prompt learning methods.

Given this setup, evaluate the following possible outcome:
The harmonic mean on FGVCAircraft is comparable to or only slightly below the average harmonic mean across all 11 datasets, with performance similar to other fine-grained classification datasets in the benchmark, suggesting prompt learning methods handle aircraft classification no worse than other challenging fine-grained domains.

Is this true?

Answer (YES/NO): NO